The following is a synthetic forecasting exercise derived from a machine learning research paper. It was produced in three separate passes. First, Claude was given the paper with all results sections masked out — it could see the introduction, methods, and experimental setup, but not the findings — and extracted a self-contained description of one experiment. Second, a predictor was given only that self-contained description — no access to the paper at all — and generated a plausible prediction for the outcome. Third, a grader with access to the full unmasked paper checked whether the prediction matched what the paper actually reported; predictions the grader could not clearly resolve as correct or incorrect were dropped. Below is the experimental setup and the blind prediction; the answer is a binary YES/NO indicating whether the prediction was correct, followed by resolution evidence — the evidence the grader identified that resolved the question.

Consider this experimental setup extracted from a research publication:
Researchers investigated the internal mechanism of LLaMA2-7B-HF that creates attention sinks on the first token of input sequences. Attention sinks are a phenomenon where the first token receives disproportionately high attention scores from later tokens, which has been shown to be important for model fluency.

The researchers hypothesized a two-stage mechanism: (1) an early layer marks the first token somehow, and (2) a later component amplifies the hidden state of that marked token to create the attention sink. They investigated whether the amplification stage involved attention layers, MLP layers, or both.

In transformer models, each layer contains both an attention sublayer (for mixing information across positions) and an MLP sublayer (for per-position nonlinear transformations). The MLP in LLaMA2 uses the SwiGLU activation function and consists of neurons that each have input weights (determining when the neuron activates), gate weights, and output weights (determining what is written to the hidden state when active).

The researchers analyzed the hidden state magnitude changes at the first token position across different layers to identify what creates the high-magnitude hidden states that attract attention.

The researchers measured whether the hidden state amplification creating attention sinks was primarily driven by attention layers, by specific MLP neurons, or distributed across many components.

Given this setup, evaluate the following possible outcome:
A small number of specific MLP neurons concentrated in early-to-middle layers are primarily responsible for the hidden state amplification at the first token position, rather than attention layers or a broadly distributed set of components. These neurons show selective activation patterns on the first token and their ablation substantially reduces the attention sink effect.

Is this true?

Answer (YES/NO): YES